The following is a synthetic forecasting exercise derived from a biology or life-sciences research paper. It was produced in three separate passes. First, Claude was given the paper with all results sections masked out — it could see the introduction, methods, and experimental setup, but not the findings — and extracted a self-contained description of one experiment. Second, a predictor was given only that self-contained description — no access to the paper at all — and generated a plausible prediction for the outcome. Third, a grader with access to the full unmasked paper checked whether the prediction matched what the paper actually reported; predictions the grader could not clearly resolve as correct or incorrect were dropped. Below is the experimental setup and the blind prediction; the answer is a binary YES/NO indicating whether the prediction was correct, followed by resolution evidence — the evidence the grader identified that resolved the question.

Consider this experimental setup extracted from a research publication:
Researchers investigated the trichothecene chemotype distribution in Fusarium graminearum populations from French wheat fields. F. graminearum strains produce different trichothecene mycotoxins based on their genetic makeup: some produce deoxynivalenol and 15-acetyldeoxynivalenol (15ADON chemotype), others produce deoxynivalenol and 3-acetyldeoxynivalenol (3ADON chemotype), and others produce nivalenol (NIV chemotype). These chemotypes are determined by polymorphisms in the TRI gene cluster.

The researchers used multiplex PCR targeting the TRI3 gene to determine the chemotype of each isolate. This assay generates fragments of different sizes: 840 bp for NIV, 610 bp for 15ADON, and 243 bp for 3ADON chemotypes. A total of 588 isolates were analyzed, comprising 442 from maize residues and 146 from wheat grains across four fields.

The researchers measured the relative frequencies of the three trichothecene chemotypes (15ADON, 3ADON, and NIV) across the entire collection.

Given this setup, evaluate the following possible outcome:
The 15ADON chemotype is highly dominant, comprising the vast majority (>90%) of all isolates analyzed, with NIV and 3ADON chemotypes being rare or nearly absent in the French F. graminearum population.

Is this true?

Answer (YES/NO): YES